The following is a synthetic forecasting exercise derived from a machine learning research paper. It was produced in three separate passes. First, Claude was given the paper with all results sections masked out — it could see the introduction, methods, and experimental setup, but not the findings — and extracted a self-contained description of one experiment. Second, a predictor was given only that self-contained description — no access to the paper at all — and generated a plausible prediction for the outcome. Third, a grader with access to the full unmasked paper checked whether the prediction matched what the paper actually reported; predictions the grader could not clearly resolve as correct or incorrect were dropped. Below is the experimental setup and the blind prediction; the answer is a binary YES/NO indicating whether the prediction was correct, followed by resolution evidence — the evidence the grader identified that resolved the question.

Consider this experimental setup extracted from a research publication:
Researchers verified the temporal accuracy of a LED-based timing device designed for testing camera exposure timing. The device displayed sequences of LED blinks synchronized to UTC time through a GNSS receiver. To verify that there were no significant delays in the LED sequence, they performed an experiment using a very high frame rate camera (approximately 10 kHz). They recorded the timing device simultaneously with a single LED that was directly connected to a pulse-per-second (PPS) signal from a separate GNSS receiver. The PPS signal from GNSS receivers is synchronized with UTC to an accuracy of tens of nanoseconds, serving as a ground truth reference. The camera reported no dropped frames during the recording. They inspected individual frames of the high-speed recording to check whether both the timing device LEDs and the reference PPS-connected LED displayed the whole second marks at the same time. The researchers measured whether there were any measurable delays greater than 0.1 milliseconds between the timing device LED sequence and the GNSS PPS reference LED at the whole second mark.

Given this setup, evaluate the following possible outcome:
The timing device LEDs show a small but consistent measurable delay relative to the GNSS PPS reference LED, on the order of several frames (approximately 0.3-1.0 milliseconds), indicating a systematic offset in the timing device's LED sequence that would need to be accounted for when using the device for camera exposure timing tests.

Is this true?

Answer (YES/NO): NO